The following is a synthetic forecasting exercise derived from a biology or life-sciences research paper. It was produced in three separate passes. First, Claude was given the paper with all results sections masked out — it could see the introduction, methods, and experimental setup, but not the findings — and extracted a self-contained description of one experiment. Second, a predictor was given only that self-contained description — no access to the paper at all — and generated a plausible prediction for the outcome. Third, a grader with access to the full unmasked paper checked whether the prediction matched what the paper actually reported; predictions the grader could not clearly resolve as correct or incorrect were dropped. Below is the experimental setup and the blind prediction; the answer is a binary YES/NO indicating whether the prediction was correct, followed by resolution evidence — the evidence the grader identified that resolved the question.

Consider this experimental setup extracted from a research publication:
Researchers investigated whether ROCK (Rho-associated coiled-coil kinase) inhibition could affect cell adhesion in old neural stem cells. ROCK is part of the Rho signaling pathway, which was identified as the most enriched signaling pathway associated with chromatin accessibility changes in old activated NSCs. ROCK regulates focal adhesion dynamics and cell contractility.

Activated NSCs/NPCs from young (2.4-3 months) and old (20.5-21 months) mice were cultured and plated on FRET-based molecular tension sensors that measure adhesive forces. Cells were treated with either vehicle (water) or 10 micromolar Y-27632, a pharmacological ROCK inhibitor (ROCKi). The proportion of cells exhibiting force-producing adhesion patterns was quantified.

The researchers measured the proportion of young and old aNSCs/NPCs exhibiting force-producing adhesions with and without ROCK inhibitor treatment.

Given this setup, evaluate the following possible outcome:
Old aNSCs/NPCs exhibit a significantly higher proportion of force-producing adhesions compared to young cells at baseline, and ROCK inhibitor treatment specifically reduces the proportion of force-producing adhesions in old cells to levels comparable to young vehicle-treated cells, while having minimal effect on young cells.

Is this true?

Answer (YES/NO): NO